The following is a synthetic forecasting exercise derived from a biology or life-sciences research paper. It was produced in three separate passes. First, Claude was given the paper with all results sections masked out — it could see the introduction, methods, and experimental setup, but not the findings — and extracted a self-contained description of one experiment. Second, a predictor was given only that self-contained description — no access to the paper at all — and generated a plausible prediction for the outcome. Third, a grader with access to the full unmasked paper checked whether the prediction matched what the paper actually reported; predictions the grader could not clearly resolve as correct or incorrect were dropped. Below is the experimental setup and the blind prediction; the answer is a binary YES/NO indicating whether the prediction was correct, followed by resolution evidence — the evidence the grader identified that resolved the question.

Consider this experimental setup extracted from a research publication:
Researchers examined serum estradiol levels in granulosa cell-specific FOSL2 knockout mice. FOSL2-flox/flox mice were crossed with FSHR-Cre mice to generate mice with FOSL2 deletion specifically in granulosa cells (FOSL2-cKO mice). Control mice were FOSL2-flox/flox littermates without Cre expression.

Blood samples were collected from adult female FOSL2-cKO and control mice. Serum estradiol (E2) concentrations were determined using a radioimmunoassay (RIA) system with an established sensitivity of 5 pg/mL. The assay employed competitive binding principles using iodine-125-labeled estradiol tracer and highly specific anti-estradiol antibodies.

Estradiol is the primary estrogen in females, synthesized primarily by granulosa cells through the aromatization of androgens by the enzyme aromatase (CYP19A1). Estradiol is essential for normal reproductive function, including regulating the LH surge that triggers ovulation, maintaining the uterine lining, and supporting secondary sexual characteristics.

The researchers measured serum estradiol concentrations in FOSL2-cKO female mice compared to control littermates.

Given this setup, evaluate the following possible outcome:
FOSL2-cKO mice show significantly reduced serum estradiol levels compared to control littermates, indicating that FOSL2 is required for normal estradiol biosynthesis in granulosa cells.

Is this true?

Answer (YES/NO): YES